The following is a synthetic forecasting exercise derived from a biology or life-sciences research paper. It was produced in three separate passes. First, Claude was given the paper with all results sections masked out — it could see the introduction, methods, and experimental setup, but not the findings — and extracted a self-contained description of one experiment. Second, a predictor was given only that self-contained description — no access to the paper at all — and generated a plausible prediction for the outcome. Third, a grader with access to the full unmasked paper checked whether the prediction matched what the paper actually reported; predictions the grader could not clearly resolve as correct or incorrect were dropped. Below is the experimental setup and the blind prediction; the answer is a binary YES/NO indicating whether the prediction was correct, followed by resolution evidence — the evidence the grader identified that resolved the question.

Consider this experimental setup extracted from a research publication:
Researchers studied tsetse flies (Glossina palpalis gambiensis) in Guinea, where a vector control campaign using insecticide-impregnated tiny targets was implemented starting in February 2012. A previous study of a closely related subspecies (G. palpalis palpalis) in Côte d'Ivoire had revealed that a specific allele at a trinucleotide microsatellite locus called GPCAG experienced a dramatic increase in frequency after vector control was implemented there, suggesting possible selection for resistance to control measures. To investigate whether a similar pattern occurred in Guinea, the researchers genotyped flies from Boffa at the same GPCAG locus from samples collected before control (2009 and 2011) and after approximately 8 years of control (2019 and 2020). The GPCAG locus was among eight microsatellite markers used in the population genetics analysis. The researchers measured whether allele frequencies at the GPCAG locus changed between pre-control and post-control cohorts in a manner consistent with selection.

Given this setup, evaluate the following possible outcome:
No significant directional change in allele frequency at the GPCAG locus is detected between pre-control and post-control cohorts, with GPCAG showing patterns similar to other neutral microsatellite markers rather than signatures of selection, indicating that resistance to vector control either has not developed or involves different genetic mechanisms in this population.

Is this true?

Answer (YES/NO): YES